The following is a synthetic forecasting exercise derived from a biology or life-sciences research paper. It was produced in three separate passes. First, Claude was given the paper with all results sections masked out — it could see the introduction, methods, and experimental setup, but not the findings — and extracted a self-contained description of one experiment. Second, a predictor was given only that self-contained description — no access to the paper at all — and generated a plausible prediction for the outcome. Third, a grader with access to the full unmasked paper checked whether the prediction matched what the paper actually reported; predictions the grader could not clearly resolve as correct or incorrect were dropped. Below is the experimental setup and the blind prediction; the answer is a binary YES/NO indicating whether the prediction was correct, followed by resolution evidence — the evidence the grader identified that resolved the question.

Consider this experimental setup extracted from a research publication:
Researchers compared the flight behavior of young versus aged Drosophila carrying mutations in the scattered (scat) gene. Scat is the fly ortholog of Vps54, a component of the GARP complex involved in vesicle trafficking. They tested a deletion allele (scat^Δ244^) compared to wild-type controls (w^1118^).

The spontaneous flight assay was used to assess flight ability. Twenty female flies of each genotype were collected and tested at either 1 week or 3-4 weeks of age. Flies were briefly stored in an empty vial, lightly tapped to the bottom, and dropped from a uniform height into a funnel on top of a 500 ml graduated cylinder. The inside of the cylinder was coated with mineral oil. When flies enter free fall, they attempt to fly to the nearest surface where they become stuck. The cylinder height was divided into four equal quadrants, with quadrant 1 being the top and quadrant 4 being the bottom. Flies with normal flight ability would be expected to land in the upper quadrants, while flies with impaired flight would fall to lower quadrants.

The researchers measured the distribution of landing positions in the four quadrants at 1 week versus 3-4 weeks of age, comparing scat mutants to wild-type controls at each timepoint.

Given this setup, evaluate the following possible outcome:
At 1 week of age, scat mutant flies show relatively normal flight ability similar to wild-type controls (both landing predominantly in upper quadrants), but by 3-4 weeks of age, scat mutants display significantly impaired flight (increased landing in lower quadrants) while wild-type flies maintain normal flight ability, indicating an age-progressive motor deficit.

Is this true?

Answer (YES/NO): NO